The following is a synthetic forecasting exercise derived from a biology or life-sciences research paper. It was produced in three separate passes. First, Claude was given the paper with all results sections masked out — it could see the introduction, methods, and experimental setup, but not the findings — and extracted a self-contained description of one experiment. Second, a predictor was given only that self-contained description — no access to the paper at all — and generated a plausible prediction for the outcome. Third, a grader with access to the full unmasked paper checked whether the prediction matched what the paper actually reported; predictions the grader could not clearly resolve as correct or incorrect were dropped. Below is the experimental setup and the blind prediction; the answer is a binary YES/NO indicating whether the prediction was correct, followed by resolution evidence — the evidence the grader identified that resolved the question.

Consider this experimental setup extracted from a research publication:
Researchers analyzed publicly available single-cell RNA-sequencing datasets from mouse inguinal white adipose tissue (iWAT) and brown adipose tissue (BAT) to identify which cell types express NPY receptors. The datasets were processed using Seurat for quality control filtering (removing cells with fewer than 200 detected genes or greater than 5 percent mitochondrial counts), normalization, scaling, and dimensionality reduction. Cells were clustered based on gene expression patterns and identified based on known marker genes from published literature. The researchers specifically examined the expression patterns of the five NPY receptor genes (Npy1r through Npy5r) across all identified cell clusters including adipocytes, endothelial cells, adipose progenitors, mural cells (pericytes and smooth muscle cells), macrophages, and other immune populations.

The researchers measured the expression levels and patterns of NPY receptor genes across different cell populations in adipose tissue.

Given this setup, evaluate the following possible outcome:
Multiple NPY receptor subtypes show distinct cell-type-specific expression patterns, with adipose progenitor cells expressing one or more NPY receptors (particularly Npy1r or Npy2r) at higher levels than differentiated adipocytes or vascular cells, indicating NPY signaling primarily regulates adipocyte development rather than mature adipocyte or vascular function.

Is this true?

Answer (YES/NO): NO